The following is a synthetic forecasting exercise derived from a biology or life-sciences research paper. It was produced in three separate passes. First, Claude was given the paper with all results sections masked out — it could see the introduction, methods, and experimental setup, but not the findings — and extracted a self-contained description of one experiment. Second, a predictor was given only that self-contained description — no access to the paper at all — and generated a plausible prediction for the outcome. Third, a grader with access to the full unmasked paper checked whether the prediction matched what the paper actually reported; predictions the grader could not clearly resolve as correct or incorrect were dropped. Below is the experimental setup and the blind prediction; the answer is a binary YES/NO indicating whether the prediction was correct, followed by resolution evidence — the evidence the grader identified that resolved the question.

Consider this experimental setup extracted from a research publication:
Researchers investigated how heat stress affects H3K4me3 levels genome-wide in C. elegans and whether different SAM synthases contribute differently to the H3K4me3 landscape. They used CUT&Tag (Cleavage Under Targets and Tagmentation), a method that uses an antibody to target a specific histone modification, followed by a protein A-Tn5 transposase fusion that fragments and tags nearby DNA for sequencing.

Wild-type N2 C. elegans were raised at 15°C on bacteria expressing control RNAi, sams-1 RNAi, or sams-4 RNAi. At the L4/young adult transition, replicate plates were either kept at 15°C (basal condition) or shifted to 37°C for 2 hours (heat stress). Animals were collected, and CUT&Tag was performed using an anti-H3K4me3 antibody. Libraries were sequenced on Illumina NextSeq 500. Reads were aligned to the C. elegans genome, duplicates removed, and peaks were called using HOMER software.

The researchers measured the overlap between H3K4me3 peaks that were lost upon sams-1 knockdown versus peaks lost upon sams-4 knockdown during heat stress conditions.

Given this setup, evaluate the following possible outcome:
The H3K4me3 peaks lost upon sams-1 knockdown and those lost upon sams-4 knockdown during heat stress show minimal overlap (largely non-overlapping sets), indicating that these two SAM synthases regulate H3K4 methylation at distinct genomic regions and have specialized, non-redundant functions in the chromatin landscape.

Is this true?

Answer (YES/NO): YES